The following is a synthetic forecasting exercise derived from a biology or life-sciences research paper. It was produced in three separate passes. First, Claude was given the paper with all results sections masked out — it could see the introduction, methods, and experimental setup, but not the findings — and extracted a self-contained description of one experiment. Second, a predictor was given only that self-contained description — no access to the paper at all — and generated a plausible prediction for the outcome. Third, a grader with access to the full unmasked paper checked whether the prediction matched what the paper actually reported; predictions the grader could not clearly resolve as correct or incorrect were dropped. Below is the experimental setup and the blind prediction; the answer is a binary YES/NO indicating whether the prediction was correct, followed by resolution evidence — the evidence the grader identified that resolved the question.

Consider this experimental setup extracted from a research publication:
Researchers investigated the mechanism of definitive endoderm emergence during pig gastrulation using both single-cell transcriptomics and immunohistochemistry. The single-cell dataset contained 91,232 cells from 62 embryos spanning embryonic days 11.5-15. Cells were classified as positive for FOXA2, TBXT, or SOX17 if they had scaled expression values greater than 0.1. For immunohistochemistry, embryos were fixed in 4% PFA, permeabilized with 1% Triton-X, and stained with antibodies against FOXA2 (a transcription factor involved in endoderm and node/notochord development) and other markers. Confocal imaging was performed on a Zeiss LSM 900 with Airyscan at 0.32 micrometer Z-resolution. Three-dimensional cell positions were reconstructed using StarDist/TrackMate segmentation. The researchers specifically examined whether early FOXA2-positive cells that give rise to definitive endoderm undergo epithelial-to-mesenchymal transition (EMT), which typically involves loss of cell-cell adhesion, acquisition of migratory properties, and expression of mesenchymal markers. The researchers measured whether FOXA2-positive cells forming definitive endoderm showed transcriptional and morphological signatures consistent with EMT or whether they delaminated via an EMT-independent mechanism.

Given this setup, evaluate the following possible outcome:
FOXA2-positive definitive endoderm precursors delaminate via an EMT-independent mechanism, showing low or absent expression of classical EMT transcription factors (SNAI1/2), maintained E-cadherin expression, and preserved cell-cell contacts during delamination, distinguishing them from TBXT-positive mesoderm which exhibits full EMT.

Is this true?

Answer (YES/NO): YES